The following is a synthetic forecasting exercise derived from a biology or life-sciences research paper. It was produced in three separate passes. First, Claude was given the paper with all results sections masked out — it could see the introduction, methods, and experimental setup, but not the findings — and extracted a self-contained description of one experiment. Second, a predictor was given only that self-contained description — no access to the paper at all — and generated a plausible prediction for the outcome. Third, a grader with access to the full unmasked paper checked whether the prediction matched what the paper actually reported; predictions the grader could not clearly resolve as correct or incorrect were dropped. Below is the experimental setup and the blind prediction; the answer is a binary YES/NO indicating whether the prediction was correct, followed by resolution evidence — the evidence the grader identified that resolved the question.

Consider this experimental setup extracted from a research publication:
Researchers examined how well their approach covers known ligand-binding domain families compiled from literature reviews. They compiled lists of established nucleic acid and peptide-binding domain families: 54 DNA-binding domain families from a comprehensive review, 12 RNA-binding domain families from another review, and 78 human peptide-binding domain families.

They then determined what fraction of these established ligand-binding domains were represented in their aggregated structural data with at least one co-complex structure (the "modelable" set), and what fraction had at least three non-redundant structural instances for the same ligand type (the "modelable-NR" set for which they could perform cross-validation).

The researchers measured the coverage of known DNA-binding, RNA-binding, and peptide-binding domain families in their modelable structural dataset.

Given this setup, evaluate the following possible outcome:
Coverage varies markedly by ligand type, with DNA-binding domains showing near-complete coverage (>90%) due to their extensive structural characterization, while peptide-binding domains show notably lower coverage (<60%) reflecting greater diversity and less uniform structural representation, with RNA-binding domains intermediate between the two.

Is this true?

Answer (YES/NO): NO